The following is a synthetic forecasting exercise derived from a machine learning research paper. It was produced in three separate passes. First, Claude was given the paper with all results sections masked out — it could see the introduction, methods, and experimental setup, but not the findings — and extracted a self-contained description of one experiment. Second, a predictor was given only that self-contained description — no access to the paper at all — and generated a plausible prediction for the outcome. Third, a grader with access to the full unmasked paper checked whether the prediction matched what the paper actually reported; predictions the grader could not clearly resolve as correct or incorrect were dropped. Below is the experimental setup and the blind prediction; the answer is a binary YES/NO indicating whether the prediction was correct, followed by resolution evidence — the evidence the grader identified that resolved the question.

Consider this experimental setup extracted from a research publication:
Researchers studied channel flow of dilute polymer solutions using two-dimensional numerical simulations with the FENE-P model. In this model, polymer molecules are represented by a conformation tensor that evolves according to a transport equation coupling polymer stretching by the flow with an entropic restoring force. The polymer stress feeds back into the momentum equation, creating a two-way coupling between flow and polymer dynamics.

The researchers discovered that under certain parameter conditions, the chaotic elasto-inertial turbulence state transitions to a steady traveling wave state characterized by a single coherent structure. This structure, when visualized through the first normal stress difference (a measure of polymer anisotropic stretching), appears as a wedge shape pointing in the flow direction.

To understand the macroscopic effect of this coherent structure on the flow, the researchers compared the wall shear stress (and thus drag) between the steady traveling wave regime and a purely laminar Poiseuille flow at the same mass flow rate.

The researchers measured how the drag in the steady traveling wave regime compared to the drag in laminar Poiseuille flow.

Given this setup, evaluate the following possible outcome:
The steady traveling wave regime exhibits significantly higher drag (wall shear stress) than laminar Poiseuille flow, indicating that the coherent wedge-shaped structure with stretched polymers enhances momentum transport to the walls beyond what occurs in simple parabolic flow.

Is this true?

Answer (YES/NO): YES